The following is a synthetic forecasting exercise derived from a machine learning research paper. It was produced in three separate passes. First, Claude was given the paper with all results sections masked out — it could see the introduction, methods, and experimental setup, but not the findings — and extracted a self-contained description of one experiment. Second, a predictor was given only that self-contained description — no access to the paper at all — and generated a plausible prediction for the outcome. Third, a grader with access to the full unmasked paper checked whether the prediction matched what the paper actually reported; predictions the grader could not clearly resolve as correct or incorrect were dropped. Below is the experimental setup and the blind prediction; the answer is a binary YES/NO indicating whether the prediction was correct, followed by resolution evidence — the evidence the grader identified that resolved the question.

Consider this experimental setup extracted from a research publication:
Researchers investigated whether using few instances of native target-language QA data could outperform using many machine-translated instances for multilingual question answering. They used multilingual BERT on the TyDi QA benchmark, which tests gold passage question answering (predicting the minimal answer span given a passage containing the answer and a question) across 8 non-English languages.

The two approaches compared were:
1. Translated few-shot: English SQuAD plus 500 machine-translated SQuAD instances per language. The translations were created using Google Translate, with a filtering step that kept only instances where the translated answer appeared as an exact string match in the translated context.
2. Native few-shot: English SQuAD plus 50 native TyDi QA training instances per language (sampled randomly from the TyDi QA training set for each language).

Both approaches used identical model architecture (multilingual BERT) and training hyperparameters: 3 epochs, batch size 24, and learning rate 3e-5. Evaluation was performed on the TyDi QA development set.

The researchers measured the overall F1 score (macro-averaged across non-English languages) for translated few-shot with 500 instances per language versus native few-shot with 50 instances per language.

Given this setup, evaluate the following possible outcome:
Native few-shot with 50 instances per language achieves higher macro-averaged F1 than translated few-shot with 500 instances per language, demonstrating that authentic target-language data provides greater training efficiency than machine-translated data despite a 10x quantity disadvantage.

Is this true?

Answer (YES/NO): YES